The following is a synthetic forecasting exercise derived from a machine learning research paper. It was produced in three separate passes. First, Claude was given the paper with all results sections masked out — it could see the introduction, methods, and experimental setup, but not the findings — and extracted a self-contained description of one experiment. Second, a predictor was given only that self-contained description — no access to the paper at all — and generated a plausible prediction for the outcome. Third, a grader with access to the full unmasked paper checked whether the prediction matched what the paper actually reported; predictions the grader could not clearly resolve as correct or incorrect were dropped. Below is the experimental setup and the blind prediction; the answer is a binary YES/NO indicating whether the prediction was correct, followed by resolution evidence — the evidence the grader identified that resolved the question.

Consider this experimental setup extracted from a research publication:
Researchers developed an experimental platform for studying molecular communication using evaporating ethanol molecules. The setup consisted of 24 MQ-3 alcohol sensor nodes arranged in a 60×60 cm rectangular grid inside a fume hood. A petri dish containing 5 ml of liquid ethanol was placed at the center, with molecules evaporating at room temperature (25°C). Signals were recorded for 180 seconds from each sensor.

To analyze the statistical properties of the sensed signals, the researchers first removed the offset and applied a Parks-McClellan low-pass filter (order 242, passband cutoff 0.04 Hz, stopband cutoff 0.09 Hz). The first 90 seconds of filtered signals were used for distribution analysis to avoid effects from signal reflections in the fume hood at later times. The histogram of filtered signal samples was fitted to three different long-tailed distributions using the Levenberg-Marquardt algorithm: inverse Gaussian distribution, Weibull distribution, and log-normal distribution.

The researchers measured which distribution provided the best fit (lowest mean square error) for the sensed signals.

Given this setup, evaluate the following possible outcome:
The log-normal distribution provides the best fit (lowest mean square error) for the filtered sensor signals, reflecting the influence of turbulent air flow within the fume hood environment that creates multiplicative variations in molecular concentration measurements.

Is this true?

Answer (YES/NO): YES